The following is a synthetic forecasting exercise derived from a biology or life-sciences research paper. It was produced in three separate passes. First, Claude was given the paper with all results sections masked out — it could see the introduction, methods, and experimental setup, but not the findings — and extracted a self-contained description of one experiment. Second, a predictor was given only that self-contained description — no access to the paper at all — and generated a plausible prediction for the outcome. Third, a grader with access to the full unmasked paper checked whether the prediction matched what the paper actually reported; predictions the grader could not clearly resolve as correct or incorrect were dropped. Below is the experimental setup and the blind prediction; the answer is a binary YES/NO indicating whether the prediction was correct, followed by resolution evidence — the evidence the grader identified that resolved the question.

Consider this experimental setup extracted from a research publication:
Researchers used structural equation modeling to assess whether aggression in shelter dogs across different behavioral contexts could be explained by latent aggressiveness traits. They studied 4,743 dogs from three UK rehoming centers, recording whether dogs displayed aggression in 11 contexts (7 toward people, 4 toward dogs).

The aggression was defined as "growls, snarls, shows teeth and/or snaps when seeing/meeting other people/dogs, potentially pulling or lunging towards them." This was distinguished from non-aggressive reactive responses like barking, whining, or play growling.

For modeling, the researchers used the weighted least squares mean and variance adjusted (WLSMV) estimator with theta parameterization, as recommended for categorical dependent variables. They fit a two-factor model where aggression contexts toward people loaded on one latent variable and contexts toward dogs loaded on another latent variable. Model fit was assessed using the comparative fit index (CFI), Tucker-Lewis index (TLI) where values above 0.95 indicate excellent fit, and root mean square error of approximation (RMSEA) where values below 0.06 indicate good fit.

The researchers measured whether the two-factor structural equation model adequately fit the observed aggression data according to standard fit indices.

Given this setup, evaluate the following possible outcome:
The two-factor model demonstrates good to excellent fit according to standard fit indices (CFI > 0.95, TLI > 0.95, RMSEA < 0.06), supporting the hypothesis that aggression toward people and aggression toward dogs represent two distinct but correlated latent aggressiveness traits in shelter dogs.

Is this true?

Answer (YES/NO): YES